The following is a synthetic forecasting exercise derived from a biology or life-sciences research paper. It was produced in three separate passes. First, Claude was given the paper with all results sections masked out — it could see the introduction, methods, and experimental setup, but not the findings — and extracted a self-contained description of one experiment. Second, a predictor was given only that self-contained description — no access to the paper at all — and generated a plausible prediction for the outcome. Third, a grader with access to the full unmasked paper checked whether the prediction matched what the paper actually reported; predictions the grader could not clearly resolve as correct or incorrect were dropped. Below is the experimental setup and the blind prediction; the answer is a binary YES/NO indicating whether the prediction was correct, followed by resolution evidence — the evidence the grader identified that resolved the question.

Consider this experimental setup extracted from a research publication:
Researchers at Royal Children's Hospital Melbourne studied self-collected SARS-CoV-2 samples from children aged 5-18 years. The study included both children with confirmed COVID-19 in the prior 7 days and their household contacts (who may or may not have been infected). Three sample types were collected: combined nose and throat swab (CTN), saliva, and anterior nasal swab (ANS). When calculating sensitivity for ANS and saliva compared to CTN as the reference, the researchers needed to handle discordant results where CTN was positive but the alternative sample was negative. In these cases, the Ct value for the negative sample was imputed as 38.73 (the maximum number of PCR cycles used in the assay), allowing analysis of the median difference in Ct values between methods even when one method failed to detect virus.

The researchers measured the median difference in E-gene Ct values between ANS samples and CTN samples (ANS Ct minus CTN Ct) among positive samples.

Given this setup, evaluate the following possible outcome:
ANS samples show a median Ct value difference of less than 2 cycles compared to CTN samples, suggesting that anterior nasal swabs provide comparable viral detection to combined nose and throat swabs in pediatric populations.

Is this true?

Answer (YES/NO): YES